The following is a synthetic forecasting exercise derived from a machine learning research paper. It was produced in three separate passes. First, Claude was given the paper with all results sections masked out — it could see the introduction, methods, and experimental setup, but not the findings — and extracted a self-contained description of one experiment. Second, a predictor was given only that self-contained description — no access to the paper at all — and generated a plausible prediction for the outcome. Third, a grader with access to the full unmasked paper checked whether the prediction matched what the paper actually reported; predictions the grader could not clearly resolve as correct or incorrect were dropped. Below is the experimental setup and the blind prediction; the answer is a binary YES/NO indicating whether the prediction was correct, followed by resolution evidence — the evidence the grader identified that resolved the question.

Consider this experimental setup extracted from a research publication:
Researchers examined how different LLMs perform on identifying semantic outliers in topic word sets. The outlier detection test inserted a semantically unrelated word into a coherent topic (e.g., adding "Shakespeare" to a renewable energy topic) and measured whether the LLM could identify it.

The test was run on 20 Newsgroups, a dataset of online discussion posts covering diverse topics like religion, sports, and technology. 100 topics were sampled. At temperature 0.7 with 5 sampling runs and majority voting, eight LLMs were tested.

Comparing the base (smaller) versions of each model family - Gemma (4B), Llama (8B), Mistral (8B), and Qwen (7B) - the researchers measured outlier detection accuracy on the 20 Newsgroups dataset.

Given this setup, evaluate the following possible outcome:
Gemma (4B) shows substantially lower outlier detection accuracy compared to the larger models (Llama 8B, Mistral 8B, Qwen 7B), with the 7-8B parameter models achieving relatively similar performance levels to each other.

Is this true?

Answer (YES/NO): NO